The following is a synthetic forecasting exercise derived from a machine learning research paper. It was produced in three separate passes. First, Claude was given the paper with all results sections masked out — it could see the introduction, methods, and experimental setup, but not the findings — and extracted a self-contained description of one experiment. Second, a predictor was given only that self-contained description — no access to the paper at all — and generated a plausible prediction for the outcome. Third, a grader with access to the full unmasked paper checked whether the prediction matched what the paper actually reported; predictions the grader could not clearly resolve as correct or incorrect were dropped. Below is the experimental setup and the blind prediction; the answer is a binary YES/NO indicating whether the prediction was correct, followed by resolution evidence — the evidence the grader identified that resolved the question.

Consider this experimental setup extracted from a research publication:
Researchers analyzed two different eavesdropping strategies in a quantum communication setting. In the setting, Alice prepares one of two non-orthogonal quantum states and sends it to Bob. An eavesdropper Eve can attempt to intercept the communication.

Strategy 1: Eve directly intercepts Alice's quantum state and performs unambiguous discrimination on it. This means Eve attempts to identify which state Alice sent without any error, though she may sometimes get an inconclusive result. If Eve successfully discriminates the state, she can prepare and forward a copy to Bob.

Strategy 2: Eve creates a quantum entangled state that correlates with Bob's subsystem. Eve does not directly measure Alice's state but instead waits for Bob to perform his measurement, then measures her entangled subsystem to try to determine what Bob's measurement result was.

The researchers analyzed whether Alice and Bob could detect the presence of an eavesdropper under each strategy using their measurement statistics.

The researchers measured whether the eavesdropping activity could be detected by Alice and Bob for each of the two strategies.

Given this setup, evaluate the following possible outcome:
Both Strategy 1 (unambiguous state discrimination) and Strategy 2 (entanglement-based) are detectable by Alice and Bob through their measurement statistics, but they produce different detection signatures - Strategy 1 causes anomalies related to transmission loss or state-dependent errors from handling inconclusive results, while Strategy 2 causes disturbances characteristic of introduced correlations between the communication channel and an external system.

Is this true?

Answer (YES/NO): NO